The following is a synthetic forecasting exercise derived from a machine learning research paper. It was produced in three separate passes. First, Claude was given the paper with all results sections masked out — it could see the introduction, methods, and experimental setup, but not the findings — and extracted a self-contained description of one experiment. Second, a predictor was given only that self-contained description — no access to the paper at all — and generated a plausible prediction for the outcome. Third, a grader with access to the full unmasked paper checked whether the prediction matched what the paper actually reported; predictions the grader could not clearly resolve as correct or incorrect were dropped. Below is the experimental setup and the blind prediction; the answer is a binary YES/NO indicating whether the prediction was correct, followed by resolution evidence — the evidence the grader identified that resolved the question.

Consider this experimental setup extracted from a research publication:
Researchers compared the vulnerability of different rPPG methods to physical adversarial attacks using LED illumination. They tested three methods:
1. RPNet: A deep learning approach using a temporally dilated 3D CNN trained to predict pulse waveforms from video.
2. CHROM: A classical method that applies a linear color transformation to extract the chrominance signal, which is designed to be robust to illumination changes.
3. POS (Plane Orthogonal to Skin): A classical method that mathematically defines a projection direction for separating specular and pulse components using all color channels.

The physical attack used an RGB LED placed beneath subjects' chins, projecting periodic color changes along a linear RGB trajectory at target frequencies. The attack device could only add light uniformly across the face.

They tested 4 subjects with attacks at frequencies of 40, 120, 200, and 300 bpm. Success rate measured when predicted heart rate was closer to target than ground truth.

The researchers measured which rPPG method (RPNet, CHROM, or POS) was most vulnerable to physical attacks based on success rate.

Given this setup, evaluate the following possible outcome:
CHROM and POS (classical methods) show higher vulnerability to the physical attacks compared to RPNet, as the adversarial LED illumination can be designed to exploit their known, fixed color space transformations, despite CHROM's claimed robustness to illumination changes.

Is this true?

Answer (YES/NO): NO